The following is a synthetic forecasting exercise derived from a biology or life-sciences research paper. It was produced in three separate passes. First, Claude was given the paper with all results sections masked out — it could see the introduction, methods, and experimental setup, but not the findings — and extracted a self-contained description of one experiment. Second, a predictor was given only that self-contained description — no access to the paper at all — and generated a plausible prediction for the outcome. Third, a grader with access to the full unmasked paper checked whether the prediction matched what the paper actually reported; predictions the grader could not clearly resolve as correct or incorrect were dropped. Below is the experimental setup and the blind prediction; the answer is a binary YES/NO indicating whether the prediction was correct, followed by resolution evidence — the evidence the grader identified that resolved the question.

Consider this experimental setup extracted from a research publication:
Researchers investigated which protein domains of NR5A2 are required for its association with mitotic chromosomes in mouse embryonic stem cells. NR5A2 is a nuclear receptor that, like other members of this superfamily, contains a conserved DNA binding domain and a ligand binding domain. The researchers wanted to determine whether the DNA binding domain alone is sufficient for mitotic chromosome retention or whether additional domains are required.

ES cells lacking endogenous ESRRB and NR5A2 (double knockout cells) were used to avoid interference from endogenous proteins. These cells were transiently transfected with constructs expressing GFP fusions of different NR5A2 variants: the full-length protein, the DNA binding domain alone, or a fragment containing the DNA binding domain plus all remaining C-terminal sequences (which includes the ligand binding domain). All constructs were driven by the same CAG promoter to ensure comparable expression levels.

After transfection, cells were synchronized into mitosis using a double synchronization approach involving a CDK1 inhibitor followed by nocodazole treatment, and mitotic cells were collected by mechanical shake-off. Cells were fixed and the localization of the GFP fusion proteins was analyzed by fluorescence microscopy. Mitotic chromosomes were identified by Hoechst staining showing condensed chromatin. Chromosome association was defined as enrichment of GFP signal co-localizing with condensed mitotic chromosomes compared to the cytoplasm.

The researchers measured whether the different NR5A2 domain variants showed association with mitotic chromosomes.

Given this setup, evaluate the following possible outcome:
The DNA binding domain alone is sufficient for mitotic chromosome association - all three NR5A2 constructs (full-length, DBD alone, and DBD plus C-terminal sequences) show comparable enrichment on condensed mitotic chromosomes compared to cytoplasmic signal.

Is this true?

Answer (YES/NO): YES